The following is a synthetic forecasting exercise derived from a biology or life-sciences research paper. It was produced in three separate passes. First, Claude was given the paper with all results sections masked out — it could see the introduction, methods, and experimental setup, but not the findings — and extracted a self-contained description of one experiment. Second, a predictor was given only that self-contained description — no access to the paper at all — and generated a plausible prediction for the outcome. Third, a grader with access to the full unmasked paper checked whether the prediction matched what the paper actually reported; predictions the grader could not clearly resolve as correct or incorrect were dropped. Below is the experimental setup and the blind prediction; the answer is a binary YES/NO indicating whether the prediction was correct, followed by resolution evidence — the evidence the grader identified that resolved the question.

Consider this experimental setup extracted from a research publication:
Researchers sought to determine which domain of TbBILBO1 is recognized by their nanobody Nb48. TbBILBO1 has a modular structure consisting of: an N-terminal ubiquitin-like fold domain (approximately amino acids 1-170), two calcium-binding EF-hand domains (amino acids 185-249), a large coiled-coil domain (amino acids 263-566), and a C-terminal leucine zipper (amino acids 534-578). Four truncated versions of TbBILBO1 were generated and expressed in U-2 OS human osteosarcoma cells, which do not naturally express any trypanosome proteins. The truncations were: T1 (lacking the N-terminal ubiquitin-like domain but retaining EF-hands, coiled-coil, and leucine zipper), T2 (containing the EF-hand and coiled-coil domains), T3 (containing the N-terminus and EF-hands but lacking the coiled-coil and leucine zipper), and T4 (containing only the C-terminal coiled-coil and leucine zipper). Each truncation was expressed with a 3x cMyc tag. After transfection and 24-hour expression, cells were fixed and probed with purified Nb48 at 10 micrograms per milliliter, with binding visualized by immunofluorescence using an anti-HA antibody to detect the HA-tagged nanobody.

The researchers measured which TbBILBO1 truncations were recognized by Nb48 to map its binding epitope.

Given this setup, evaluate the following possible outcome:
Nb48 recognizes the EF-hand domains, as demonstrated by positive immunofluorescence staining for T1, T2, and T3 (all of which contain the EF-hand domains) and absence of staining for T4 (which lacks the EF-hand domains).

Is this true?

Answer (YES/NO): NO